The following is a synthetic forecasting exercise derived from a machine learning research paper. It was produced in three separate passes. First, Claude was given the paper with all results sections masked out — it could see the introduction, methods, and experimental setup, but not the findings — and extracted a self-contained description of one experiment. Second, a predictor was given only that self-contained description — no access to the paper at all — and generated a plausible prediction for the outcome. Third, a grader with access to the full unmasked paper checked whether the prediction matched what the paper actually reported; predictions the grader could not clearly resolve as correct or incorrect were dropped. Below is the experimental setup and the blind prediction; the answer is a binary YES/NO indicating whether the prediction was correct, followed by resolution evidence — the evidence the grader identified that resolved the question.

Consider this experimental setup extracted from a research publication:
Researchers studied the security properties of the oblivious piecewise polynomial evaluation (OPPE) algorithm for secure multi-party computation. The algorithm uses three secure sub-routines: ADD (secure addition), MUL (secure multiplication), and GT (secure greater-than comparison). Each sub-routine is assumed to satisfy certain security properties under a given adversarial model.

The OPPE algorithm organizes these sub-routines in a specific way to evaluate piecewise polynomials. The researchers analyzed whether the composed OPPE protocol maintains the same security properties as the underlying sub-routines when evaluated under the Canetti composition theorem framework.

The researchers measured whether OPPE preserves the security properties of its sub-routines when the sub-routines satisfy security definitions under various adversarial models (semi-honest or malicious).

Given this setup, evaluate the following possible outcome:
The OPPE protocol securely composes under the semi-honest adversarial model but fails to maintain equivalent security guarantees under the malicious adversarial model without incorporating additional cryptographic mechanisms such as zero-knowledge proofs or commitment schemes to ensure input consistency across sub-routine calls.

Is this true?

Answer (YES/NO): NO